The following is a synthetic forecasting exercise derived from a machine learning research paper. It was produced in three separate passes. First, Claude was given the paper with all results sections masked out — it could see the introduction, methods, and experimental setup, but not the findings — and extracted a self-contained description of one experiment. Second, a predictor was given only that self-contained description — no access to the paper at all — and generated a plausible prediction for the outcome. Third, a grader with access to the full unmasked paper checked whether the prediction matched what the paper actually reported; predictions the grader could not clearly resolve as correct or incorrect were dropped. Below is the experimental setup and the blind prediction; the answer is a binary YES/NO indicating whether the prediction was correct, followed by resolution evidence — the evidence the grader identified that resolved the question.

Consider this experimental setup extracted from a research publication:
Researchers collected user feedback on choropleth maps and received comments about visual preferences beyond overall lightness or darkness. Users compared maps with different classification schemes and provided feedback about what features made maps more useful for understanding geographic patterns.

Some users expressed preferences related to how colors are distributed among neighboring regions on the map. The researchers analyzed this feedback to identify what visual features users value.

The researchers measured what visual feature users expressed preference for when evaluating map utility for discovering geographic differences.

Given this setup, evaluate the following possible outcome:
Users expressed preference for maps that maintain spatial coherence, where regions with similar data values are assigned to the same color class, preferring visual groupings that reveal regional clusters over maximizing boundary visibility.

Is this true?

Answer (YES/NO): NO